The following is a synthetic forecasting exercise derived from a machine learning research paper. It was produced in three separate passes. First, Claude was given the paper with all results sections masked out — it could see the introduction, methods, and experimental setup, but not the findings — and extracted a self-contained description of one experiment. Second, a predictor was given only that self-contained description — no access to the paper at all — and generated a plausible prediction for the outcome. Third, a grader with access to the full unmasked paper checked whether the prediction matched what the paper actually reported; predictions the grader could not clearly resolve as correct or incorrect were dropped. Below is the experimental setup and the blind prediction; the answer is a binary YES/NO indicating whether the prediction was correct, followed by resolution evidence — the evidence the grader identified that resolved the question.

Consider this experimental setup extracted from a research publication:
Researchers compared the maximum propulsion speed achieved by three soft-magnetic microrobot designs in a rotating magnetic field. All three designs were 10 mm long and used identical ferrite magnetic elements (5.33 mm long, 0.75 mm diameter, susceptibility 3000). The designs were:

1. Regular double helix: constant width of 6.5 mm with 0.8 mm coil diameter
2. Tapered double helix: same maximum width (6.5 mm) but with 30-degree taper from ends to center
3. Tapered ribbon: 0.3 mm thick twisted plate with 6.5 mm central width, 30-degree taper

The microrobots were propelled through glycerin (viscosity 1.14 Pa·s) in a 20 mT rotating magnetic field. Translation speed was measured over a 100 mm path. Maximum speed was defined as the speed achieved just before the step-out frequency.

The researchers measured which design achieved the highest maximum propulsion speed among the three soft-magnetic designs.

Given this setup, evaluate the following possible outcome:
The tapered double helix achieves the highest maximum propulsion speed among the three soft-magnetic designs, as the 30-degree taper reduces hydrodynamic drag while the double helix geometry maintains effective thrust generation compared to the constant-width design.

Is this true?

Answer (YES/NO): NO